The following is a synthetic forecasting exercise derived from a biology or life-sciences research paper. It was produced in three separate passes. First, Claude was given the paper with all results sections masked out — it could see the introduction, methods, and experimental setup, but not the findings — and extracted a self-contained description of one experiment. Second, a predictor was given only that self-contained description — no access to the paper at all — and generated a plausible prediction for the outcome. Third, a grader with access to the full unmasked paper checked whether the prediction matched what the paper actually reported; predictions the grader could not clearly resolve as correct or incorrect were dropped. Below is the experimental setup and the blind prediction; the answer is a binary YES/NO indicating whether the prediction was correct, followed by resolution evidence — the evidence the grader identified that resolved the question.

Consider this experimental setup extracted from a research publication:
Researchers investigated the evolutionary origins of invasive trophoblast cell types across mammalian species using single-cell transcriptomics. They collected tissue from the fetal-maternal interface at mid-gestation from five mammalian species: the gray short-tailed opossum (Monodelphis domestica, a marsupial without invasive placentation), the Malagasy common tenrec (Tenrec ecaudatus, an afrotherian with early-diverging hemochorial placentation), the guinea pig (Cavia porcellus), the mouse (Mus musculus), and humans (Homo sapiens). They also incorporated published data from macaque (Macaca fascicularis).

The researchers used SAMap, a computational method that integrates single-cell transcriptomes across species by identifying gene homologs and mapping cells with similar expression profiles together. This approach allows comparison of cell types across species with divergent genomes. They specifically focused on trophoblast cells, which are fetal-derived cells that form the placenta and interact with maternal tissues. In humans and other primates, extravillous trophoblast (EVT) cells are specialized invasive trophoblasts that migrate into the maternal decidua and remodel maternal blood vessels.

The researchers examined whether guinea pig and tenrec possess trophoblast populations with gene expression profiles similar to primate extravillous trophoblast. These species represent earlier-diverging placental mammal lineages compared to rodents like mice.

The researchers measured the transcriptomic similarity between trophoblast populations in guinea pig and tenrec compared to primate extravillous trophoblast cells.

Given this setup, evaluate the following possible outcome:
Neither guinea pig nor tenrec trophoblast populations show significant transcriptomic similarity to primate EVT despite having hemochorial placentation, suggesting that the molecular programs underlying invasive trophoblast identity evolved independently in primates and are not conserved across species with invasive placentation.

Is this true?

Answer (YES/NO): NO